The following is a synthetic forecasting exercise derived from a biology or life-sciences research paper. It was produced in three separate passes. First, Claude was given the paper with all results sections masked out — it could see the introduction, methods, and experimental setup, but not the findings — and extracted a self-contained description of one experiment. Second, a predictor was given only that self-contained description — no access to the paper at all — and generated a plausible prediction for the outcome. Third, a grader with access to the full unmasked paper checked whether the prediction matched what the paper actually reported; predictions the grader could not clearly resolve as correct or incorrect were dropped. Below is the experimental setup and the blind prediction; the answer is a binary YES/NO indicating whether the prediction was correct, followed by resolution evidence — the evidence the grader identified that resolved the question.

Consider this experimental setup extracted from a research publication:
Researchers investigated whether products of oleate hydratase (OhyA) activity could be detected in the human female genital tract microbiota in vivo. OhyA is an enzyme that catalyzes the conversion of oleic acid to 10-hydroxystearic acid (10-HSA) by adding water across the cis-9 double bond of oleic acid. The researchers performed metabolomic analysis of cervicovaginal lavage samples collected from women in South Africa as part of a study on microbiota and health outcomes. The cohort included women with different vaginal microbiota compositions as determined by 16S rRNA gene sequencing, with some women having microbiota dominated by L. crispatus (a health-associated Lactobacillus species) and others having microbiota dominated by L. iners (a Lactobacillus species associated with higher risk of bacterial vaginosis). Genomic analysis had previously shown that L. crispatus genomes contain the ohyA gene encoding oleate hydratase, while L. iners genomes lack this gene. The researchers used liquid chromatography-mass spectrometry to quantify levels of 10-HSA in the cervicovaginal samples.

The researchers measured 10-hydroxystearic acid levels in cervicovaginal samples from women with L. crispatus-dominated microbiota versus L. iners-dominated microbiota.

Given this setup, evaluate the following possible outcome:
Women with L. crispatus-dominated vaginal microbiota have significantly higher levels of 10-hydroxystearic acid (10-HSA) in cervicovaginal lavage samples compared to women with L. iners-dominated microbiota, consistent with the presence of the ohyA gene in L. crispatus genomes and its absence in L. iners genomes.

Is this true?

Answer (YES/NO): YES